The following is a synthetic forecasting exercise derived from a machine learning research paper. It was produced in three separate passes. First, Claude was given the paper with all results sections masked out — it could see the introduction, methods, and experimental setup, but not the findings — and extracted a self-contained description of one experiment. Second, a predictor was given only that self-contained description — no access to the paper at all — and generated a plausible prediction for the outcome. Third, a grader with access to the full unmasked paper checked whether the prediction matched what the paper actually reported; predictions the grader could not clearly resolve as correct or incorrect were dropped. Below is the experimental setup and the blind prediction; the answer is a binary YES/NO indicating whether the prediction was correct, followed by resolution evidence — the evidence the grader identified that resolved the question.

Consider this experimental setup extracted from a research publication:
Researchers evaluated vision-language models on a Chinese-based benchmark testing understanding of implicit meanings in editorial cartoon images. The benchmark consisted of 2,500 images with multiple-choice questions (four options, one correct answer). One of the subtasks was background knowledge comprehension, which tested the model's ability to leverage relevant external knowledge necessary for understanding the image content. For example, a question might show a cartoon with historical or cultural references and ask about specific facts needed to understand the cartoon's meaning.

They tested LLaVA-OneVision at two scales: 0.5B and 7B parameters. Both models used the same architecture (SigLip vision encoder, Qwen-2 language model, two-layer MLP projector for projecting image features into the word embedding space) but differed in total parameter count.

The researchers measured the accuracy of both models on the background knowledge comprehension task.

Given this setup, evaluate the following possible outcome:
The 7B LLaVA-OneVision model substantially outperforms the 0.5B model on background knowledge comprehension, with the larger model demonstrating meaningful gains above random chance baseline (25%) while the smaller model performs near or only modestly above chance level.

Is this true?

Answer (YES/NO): YES